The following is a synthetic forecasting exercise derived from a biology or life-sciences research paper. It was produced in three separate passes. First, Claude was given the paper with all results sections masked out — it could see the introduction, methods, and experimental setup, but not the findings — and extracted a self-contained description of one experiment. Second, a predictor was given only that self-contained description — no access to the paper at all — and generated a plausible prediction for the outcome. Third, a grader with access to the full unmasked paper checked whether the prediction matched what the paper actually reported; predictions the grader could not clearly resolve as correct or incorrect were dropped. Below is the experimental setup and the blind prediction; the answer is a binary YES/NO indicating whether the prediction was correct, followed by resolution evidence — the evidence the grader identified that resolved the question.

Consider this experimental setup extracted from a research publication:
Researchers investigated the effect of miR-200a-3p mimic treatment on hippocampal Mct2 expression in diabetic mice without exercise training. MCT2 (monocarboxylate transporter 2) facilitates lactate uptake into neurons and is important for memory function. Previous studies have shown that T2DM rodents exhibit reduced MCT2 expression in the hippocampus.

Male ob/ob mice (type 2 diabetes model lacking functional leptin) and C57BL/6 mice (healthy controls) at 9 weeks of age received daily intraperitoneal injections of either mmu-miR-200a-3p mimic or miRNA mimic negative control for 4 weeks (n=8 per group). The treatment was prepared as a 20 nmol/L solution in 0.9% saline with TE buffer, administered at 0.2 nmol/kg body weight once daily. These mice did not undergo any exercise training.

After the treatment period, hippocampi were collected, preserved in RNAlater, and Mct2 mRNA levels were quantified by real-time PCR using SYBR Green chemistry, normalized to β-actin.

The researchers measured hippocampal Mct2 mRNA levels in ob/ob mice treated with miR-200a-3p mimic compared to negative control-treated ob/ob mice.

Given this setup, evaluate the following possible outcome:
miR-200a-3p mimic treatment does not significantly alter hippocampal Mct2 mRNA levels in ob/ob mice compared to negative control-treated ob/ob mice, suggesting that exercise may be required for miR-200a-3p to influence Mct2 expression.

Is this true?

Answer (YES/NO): NO